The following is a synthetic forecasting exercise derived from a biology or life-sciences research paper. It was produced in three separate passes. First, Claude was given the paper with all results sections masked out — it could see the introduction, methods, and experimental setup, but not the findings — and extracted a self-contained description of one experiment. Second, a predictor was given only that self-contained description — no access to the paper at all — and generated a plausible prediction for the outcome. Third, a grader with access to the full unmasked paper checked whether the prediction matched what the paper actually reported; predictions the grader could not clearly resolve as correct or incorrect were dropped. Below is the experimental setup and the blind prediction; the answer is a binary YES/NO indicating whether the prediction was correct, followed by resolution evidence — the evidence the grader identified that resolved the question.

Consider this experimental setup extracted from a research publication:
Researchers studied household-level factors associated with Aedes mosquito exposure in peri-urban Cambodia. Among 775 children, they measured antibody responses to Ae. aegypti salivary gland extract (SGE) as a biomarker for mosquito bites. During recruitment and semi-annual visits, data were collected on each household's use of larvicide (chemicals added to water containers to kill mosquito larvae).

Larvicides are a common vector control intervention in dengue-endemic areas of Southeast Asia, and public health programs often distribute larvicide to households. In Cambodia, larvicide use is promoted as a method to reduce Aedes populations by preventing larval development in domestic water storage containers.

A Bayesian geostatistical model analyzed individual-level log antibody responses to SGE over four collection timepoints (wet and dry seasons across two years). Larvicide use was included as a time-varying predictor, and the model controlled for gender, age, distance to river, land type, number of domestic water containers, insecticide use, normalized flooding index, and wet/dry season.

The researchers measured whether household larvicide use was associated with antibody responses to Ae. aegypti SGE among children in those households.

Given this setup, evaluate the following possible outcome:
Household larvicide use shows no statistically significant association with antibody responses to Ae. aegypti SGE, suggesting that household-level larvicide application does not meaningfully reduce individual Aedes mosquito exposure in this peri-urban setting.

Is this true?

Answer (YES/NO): YES